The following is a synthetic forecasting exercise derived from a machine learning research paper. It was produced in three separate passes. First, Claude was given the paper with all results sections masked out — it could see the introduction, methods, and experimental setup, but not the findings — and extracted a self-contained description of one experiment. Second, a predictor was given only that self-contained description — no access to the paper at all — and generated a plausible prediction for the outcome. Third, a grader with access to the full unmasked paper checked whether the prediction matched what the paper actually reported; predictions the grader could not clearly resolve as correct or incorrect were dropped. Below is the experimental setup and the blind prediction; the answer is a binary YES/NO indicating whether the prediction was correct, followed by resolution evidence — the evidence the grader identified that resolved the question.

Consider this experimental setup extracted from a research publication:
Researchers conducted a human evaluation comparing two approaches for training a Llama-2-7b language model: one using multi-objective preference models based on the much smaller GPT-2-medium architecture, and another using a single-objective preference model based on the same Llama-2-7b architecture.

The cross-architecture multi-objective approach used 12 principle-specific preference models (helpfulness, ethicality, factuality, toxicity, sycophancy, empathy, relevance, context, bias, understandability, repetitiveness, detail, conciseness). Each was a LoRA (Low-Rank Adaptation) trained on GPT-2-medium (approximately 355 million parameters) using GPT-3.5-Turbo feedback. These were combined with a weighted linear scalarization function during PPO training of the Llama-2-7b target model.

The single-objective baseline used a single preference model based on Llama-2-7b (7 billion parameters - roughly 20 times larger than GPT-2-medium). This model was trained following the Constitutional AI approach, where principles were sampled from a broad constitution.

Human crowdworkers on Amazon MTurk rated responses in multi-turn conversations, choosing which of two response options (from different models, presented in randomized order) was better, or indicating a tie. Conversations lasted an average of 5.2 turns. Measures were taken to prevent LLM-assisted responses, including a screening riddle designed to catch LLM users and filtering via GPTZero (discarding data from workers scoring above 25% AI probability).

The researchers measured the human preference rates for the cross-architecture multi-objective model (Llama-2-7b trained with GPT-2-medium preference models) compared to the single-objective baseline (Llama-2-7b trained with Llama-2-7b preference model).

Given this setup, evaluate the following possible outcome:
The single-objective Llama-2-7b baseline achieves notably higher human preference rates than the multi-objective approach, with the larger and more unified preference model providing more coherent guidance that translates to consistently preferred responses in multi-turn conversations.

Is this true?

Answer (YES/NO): NO